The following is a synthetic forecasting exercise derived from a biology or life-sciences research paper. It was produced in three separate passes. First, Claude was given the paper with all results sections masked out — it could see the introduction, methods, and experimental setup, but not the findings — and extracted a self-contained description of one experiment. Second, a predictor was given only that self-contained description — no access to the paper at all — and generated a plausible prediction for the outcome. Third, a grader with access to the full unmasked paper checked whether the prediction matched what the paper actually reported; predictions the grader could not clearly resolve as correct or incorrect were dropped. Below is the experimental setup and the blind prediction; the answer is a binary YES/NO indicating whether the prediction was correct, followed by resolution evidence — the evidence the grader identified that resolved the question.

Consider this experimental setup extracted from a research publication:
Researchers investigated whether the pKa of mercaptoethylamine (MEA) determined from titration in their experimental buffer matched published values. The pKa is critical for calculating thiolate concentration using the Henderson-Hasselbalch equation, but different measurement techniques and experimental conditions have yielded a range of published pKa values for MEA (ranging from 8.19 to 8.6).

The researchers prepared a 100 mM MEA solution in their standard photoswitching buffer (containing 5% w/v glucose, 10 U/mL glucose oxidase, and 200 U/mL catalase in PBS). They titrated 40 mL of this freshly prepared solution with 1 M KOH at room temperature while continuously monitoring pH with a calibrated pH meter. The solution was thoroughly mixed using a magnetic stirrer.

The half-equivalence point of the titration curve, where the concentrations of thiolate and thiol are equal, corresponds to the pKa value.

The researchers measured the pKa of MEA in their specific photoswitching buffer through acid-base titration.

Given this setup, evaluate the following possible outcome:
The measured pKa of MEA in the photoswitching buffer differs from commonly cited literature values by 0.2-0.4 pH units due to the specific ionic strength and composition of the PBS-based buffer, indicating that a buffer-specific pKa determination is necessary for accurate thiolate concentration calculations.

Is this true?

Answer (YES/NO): NO